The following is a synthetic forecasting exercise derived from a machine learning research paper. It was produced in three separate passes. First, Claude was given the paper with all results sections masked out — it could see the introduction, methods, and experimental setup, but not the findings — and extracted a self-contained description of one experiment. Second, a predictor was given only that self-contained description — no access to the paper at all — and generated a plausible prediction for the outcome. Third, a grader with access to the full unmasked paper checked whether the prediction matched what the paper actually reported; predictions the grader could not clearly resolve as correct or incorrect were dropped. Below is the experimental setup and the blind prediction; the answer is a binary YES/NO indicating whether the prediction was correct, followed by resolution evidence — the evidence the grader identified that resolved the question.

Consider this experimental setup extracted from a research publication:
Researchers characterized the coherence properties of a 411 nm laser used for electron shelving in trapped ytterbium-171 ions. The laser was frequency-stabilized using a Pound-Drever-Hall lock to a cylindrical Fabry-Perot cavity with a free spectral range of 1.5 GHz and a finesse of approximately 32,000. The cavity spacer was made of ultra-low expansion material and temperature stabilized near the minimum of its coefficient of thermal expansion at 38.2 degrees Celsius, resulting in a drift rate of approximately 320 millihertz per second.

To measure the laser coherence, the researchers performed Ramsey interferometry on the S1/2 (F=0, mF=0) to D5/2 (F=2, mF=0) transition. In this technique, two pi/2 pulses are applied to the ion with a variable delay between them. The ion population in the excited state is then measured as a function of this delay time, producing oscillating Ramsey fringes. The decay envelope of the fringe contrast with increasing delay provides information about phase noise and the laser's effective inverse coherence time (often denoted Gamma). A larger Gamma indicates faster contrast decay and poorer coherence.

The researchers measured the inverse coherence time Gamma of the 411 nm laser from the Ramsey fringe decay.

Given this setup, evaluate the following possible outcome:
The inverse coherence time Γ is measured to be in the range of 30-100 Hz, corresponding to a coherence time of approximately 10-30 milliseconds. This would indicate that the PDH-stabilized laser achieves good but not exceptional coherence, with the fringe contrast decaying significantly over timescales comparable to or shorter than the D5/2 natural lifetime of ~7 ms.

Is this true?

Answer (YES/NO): NO